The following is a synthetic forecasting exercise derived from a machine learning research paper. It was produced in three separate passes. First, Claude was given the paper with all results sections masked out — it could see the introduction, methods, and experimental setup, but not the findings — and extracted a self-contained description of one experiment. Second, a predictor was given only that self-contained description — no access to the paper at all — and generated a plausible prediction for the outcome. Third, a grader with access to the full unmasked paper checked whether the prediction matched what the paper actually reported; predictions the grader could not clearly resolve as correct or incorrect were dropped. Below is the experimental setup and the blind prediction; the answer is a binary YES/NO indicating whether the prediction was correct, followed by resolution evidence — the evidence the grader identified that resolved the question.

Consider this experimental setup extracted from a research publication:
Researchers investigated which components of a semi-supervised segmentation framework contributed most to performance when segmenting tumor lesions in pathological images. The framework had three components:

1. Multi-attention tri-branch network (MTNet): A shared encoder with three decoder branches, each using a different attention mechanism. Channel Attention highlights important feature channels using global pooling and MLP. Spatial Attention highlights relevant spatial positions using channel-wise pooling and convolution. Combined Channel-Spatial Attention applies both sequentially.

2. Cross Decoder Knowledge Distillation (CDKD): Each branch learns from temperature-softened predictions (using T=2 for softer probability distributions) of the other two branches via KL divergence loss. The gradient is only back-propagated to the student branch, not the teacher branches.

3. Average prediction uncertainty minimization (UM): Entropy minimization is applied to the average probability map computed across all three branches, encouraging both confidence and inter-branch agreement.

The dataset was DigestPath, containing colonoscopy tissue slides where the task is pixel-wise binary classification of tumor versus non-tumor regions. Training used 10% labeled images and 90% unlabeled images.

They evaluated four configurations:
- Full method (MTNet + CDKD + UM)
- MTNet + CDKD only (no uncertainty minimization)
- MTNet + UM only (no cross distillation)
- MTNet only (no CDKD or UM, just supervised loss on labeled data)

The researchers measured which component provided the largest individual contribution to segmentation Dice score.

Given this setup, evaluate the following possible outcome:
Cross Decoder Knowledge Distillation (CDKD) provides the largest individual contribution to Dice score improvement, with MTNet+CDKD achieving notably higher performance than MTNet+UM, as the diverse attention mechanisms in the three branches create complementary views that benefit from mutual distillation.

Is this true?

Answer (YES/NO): YES